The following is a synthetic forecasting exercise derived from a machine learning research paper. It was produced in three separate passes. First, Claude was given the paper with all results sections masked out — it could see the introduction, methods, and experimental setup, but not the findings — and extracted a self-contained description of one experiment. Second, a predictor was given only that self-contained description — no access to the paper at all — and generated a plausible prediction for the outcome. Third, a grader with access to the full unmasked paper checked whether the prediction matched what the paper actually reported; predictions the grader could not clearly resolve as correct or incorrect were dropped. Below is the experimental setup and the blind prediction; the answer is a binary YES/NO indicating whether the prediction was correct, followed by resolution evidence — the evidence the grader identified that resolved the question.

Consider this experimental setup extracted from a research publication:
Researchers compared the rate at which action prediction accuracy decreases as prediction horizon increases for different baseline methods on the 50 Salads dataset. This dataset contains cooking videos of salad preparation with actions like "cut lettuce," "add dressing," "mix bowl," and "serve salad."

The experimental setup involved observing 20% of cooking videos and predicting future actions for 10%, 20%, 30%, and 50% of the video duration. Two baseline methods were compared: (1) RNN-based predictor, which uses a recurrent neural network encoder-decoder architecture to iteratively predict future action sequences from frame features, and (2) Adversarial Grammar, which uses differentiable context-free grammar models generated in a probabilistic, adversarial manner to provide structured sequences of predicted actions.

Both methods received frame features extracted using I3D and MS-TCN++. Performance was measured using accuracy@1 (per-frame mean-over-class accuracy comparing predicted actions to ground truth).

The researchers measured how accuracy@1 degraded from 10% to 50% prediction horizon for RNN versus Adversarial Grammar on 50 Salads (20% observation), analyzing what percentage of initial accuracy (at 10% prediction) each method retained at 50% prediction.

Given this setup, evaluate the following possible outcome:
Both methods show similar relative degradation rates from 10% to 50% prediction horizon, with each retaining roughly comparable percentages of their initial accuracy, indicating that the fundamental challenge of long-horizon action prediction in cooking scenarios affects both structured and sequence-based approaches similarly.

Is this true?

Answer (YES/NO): NO